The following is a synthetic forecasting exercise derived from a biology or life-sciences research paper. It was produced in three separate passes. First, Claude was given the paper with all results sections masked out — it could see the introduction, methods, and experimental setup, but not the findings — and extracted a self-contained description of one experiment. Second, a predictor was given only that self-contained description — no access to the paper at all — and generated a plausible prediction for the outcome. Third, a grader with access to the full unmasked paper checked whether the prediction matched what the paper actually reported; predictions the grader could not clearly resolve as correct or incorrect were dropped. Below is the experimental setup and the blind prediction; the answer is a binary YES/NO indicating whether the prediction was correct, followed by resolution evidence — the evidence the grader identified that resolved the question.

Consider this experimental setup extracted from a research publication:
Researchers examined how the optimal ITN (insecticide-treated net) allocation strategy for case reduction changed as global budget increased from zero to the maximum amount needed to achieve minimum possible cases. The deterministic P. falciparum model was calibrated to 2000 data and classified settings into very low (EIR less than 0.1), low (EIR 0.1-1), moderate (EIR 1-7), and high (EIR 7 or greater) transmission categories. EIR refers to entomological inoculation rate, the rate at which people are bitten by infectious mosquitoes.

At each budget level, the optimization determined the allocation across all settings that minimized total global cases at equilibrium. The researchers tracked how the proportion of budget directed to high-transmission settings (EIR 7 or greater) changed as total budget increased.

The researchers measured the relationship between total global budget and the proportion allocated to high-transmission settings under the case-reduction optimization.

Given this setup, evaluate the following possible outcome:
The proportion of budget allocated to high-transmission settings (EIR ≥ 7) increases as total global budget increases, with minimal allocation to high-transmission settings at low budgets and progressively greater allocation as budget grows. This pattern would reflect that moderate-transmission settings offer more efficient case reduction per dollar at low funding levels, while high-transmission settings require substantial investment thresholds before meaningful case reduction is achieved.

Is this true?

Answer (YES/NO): NO